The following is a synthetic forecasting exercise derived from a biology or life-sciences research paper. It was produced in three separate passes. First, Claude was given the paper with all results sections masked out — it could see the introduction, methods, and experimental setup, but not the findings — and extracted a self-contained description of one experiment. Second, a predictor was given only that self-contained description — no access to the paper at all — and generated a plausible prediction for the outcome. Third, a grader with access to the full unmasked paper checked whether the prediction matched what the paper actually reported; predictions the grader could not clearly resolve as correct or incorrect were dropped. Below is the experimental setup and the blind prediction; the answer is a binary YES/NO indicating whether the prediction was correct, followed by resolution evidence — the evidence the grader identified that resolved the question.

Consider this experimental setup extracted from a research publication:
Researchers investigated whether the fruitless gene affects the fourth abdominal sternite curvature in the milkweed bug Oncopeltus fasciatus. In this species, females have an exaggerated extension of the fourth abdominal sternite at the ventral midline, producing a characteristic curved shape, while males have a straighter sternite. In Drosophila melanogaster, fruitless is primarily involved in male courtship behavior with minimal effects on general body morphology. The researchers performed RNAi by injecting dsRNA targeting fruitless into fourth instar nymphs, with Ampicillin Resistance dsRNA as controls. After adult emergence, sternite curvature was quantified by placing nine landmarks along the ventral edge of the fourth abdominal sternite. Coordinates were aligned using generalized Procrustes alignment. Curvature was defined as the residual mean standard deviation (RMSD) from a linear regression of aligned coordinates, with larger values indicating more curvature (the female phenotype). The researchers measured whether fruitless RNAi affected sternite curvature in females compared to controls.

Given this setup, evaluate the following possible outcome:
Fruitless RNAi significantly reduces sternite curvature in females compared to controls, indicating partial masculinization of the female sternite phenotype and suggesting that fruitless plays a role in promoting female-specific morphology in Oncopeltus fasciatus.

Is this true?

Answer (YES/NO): YES